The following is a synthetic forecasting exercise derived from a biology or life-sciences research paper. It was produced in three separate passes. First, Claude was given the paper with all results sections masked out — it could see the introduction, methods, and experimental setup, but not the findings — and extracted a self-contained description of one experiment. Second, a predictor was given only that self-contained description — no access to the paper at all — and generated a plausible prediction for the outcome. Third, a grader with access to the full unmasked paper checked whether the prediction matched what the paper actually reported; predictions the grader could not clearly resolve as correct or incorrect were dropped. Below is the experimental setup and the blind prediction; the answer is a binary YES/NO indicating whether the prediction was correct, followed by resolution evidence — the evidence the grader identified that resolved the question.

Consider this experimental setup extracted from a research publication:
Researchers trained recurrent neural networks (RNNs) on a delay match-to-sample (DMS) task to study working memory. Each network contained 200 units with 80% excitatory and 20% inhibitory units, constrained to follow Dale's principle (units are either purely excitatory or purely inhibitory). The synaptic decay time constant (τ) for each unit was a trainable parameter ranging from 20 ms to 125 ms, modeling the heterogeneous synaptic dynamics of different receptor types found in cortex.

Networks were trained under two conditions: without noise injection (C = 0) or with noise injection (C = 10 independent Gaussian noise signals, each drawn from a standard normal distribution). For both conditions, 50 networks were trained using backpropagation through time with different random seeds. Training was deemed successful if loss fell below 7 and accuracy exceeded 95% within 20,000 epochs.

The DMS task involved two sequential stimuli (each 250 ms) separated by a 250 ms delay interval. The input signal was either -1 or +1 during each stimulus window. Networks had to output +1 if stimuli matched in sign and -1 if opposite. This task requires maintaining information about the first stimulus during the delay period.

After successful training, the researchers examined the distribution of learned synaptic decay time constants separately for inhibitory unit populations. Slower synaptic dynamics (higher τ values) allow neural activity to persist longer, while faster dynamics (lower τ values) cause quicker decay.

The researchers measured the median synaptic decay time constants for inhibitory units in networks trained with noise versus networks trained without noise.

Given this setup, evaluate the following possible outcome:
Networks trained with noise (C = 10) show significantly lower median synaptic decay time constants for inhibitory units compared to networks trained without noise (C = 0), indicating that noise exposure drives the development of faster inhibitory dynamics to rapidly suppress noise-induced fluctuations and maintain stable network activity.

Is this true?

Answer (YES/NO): NO